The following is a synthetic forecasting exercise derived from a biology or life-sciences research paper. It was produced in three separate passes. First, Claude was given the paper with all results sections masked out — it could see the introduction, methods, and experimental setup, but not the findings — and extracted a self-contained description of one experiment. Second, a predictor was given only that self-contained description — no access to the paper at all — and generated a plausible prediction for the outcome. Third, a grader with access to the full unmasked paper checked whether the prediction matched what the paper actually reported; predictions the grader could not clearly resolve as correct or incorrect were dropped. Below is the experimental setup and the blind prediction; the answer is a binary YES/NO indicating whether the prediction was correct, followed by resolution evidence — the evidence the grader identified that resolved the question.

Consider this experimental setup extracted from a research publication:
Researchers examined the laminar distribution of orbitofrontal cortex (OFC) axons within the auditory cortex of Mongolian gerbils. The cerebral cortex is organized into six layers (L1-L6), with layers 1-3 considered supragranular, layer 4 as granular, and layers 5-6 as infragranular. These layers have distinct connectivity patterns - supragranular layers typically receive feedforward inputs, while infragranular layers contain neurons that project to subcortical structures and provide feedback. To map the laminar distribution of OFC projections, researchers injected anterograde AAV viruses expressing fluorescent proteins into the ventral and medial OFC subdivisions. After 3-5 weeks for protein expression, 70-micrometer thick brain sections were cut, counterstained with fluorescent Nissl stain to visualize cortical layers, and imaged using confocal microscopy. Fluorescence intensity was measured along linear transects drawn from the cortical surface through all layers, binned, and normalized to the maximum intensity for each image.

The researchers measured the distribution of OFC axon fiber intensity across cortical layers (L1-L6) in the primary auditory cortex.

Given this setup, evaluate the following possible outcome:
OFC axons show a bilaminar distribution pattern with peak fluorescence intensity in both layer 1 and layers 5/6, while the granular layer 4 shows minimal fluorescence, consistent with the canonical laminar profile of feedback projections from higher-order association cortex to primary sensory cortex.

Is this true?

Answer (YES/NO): NO